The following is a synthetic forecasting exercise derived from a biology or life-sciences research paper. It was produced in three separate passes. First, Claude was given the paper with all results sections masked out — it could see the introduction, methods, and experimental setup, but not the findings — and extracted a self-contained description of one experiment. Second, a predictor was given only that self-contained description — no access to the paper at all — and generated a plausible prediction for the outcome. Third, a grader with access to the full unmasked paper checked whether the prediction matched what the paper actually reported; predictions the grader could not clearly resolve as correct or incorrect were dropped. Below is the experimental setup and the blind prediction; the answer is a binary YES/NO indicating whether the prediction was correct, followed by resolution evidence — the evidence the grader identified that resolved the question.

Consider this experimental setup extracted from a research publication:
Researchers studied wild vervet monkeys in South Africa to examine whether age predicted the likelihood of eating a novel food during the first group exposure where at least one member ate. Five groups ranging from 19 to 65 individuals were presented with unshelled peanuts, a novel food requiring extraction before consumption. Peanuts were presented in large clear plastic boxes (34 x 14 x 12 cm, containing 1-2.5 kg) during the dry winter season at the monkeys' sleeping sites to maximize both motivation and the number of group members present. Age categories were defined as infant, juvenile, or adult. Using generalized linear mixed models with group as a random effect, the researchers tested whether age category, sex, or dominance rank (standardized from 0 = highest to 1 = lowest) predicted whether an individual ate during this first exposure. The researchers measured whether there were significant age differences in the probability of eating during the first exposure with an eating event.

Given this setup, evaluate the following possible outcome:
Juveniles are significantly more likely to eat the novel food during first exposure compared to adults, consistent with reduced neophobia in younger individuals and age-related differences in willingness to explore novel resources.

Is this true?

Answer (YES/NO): YES